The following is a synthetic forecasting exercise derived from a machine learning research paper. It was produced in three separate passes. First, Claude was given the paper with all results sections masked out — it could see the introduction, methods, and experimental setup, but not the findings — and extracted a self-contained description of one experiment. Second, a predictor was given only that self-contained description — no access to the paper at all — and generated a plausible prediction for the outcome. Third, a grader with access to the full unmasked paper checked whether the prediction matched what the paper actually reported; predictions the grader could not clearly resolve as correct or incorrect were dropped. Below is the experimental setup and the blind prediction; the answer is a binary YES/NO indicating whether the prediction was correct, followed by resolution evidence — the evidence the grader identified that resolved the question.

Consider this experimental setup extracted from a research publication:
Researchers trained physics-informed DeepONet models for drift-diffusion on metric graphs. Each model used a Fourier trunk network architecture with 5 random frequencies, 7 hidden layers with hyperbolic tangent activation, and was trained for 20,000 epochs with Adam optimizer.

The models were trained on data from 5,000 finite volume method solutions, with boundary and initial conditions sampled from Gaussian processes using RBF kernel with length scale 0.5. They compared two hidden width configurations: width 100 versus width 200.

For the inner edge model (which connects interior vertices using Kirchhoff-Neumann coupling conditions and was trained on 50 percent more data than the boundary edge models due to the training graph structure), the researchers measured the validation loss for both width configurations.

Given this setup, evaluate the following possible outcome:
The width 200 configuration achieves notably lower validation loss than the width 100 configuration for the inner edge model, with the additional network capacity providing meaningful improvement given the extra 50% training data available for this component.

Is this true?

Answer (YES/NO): NO